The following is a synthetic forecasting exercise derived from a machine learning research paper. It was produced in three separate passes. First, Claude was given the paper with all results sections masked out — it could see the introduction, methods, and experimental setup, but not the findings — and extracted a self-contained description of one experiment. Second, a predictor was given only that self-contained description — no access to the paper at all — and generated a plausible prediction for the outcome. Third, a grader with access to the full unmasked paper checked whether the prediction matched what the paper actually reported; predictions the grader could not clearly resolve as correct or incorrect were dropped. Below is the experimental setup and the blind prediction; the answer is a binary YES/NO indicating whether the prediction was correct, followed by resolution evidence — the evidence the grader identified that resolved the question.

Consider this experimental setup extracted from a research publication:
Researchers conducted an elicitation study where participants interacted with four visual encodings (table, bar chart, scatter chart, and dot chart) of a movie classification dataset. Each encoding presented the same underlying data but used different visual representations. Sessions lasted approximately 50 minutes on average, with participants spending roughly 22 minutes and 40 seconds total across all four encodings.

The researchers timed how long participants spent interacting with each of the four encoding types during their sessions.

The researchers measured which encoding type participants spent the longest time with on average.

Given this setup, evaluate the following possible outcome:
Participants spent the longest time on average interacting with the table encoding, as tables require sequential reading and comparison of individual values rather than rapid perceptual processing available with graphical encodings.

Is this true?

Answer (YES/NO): NO